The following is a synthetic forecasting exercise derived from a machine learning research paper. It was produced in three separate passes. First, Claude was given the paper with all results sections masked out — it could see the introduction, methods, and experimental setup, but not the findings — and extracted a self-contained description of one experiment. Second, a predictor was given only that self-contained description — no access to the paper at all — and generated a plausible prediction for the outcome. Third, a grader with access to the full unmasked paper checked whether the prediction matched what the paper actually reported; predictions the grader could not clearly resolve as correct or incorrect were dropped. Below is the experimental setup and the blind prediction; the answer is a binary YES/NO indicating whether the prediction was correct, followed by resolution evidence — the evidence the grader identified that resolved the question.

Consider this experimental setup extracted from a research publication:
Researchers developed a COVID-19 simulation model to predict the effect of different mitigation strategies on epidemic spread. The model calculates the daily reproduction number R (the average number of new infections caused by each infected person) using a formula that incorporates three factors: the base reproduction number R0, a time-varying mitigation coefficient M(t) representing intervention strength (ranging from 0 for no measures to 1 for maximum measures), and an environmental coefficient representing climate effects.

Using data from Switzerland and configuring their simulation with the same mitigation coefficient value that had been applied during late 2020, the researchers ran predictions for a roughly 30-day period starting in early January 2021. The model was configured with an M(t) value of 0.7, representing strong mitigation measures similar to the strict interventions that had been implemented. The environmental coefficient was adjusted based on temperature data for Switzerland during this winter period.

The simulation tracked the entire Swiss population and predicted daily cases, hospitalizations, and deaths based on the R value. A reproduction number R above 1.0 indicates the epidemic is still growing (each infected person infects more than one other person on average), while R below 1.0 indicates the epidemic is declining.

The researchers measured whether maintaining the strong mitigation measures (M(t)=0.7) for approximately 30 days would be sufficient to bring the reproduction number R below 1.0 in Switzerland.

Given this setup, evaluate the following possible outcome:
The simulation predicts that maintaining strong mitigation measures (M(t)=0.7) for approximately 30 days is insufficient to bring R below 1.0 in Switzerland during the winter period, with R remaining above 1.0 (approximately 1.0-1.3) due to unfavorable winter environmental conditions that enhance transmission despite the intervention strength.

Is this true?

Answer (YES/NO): NO